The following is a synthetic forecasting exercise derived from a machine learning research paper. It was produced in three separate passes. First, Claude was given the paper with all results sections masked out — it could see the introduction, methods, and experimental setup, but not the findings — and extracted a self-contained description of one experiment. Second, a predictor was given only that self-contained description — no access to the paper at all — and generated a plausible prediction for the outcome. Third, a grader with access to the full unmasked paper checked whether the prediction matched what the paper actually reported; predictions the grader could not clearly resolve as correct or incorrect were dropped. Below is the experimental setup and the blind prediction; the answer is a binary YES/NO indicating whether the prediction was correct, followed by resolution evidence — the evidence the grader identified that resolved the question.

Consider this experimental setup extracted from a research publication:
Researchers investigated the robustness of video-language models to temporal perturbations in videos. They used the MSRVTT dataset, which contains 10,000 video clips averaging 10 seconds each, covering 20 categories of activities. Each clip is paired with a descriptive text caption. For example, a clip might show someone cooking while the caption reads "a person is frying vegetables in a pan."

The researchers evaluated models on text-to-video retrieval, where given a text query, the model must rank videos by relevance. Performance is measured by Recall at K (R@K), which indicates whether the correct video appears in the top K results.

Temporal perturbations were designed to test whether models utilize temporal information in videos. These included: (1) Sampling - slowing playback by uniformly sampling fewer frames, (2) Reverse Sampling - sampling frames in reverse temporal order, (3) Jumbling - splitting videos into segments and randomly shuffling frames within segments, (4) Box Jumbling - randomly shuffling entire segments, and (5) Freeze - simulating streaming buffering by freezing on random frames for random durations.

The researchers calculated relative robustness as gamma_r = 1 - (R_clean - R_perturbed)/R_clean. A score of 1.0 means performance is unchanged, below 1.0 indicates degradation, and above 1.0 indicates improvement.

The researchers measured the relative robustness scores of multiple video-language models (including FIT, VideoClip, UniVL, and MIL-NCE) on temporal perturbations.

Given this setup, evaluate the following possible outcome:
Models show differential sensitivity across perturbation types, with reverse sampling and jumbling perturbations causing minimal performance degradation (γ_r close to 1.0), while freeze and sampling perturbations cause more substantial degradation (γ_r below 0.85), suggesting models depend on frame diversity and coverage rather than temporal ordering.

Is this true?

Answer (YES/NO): NO